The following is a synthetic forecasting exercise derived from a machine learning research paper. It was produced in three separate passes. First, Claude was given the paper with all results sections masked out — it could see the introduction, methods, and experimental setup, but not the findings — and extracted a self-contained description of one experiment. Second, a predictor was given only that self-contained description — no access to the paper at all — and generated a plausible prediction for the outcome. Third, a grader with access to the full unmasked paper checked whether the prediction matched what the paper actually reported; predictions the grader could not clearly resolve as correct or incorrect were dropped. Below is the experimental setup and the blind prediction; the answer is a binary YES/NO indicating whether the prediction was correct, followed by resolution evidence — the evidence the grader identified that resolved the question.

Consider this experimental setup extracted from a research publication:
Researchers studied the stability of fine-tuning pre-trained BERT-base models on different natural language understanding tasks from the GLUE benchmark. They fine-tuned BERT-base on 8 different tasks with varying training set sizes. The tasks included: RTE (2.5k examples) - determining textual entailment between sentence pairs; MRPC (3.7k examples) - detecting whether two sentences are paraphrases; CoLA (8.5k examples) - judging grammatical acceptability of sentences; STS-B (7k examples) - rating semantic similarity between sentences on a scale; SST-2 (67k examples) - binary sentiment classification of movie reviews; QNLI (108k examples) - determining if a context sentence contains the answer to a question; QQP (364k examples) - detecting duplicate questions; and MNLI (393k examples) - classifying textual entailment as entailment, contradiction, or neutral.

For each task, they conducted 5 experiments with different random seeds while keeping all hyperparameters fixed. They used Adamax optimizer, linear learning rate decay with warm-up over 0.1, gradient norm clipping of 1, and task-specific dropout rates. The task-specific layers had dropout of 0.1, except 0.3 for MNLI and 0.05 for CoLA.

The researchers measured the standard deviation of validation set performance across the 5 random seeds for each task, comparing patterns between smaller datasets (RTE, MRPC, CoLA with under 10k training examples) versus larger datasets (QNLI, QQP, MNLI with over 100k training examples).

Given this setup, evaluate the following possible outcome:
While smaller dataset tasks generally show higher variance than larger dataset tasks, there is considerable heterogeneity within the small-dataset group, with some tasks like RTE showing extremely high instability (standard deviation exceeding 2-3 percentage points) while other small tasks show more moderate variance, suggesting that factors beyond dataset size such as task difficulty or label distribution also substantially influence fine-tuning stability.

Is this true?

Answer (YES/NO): NO